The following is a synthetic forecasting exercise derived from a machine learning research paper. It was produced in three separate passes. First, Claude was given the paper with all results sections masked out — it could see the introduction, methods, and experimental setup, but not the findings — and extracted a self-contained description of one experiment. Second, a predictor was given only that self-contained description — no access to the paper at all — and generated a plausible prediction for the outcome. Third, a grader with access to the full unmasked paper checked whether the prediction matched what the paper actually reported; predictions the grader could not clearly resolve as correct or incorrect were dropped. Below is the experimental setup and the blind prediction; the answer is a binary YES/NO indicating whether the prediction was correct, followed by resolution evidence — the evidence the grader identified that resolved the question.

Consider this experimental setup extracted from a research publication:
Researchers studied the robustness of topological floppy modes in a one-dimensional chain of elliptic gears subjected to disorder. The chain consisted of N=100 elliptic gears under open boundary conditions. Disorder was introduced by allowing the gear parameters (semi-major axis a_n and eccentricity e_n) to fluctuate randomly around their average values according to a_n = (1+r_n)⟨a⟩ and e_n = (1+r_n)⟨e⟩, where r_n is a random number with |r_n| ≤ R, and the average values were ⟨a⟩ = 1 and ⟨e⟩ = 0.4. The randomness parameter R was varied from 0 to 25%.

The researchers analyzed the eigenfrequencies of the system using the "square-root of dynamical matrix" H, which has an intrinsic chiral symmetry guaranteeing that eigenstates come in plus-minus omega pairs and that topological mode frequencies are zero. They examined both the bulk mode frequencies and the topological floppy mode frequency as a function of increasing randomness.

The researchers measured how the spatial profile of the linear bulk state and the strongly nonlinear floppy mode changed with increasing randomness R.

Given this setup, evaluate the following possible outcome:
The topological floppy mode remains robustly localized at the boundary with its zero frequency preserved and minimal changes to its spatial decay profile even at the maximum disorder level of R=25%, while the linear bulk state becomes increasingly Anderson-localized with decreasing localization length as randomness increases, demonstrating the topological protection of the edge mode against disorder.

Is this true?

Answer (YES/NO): NO